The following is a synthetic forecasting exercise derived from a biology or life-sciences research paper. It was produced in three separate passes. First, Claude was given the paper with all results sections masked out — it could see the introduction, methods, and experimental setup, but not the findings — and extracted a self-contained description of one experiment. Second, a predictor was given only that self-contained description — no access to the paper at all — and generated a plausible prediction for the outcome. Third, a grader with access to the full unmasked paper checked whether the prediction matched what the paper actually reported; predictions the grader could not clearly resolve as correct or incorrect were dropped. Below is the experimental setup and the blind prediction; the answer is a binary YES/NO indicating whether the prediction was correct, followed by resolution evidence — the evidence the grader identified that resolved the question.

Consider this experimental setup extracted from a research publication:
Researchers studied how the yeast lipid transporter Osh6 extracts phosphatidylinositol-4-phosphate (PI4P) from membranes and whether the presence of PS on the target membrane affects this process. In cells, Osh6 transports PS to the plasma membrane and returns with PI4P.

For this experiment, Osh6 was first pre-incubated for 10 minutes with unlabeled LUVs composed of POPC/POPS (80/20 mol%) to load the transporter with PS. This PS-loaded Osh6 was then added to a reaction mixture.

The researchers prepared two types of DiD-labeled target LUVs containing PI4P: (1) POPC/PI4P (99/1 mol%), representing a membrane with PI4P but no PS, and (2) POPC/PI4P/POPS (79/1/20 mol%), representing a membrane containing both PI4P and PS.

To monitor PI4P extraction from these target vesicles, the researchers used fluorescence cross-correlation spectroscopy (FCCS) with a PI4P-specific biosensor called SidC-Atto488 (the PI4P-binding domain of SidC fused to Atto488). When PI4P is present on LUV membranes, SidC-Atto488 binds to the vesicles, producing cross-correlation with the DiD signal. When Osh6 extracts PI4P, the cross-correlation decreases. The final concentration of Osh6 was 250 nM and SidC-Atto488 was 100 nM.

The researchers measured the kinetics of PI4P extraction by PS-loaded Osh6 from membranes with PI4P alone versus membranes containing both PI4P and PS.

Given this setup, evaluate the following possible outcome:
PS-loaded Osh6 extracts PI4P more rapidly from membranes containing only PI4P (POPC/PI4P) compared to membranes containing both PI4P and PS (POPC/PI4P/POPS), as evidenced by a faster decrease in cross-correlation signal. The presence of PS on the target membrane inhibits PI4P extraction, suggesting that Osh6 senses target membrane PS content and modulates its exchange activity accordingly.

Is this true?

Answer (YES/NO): NO